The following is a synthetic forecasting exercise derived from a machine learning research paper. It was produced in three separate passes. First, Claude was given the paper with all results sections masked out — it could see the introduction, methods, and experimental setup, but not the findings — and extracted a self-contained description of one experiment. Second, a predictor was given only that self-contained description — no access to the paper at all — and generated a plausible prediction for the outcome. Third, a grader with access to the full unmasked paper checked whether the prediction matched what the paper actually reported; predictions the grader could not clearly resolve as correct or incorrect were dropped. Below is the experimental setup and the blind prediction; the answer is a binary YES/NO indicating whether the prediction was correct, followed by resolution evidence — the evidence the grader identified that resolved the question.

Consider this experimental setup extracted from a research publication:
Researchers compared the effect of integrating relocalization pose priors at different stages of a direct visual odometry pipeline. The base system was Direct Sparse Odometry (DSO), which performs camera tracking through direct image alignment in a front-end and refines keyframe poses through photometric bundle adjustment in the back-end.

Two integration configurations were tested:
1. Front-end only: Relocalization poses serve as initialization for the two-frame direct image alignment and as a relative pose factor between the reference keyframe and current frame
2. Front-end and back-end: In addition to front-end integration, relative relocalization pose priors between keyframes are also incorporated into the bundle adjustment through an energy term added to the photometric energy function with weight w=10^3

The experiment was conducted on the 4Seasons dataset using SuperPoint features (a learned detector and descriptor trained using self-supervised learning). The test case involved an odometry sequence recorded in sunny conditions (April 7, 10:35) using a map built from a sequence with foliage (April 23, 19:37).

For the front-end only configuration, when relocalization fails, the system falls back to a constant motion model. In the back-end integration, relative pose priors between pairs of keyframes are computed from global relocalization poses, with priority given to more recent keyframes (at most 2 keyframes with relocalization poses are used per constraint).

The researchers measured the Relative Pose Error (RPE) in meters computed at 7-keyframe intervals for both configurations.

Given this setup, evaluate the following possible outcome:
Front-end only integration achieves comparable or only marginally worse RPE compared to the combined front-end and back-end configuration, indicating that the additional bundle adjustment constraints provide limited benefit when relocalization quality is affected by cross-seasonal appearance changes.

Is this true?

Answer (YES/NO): NO